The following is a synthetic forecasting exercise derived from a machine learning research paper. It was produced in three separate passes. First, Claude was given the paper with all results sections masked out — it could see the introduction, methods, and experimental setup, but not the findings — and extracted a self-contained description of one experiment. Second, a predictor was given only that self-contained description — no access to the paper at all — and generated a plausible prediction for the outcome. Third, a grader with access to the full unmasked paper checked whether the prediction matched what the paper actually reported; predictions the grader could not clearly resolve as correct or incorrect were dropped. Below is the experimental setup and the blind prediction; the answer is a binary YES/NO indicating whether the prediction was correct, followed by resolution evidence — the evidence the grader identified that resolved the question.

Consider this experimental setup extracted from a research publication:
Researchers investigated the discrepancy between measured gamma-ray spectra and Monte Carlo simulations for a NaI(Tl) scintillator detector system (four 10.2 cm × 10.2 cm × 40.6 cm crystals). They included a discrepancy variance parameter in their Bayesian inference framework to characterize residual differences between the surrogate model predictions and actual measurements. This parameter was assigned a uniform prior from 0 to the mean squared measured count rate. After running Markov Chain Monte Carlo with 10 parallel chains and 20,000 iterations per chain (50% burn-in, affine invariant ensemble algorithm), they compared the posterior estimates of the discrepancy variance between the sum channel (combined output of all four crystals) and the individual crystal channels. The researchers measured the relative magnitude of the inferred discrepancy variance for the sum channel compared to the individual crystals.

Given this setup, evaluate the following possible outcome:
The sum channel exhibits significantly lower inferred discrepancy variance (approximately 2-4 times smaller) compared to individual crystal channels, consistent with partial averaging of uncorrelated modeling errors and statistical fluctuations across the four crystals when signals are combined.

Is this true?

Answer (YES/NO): NO